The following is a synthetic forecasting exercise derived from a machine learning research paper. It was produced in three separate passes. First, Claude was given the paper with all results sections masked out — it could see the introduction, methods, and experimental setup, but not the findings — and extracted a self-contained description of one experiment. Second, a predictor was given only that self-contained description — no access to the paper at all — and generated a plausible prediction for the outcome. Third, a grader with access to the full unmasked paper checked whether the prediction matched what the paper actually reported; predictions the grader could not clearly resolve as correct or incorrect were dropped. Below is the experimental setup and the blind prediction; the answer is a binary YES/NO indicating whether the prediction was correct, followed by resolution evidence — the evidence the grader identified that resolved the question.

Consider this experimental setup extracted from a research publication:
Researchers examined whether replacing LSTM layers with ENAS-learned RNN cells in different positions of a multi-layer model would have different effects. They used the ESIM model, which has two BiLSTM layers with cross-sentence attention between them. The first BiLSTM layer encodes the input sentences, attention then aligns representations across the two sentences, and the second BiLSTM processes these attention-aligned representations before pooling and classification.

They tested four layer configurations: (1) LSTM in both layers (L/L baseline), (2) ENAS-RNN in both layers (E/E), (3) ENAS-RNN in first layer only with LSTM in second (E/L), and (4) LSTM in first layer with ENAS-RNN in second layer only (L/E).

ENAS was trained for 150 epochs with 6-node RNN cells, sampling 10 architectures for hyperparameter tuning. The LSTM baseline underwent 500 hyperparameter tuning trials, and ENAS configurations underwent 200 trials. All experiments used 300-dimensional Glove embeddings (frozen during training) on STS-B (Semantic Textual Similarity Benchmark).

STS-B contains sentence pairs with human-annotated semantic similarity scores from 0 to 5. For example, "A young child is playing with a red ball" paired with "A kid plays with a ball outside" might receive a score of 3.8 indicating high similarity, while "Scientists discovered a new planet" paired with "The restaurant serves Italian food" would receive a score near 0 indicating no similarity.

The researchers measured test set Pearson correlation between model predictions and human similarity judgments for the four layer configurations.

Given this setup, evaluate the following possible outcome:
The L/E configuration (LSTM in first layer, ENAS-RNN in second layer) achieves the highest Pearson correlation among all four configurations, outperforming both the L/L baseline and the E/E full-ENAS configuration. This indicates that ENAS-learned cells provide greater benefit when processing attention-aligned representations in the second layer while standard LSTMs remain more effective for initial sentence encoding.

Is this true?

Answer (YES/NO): YES